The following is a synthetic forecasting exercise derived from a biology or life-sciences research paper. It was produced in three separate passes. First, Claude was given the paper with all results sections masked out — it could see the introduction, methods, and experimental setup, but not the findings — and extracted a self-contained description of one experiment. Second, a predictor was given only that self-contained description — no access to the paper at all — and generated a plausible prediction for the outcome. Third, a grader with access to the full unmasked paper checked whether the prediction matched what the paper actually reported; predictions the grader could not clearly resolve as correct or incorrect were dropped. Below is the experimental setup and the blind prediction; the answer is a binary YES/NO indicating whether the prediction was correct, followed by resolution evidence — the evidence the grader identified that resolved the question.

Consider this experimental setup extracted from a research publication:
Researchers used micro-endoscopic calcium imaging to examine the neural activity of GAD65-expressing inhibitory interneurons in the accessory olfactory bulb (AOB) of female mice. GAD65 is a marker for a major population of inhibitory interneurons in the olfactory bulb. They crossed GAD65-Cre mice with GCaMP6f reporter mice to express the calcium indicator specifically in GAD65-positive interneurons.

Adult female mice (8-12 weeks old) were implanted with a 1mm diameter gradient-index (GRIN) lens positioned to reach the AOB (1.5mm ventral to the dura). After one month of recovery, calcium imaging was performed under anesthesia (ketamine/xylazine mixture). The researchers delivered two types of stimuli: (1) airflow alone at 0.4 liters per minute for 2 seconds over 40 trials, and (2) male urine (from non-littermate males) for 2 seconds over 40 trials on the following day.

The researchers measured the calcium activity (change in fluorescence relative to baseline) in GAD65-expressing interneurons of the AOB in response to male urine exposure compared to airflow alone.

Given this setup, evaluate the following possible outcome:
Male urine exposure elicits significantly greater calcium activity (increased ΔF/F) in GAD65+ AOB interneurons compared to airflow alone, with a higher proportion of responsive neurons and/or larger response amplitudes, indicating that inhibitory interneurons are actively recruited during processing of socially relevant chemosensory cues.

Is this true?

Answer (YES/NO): YES